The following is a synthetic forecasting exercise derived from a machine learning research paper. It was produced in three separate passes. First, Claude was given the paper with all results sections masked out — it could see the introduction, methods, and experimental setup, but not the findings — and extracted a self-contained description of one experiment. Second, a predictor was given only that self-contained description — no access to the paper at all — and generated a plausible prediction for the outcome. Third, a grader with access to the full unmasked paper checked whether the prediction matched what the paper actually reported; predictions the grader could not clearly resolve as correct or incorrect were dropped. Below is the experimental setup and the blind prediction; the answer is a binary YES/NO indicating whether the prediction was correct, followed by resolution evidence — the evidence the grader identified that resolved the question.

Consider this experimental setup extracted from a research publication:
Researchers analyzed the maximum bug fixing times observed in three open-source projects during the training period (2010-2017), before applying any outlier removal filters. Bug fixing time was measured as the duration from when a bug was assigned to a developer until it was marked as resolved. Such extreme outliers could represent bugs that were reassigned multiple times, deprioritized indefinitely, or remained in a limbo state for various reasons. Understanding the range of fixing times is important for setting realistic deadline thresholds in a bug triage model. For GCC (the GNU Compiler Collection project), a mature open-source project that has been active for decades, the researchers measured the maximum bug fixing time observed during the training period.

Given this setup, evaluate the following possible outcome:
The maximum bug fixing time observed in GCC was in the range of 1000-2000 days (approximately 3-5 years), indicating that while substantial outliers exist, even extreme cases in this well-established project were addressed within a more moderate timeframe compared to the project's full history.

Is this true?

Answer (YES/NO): NO